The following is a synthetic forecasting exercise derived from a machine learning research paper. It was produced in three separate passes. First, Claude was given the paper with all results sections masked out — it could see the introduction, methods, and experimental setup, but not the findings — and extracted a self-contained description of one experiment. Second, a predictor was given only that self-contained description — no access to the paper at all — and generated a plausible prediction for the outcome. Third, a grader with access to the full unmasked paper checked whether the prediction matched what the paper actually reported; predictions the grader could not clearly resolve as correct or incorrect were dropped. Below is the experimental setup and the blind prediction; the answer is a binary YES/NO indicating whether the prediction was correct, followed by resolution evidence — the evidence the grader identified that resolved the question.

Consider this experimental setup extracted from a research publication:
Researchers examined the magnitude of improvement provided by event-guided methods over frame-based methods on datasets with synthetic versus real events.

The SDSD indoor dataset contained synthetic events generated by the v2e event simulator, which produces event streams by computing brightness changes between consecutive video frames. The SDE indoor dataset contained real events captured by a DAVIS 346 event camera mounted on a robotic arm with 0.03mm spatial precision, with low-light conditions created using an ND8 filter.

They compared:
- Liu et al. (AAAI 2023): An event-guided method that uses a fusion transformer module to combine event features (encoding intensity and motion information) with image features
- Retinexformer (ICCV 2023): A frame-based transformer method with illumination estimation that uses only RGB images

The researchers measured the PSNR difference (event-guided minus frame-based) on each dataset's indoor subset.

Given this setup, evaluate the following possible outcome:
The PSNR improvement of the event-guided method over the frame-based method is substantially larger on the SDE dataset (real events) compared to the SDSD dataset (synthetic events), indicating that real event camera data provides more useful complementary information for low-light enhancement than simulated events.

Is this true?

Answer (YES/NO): NO